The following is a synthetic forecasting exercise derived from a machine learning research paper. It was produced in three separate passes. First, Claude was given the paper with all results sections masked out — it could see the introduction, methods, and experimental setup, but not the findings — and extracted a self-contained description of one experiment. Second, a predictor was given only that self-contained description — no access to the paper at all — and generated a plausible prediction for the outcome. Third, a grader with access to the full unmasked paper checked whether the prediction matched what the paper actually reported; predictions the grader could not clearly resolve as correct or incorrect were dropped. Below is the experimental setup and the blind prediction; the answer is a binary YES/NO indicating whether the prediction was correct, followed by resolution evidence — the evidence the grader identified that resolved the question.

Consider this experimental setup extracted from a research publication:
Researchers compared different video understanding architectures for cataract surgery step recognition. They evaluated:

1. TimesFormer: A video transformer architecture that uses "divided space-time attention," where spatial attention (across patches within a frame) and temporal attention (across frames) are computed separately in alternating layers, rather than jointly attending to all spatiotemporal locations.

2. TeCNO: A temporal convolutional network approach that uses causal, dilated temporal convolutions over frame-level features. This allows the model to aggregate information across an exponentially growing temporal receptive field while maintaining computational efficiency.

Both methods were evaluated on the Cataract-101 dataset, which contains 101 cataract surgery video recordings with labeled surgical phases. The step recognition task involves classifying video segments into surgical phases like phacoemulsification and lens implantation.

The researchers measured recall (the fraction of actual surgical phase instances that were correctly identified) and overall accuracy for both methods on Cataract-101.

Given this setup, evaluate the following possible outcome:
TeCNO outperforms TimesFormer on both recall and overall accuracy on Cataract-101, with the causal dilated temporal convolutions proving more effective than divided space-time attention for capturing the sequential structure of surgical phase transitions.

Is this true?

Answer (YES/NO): NO